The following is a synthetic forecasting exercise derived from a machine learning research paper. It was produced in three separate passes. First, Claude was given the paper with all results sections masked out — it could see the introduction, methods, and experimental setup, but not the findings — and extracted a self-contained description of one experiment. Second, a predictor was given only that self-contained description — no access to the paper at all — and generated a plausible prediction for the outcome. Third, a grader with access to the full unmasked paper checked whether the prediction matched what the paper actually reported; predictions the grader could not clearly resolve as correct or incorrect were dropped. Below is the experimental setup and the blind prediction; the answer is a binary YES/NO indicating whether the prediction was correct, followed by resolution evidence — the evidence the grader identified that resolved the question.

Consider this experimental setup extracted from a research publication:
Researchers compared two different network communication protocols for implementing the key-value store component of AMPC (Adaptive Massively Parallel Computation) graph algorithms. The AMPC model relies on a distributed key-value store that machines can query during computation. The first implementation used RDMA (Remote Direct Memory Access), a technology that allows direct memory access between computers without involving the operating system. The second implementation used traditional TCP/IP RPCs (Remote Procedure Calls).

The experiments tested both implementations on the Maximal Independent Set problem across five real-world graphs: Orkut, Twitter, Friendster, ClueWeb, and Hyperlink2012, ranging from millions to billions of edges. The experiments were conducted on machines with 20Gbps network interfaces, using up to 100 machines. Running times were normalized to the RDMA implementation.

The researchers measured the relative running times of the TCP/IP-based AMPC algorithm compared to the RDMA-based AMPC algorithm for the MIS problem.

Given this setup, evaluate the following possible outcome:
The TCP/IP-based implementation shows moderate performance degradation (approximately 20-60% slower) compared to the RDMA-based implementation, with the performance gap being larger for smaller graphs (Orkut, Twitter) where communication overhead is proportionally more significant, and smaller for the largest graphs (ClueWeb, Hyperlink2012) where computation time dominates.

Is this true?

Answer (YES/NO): NO